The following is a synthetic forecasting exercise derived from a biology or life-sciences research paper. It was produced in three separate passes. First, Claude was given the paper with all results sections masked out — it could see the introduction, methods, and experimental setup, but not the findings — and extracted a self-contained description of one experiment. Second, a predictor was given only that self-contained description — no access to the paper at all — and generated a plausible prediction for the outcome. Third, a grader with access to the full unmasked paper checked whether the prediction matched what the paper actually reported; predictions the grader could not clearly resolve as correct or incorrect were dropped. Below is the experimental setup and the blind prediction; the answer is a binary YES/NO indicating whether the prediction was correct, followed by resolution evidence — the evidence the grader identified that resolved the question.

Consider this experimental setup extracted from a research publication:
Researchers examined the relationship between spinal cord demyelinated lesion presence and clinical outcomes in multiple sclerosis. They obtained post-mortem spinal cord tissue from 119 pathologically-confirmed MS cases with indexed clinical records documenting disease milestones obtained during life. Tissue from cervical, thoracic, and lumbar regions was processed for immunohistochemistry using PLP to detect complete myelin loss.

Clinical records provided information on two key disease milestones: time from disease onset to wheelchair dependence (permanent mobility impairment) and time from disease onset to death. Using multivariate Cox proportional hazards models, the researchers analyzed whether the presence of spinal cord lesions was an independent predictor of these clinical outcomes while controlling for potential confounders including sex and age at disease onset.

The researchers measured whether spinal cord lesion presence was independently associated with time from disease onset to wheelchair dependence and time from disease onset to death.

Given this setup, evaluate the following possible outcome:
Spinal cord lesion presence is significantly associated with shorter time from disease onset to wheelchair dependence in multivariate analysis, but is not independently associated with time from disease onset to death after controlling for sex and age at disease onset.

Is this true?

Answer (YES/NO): NO